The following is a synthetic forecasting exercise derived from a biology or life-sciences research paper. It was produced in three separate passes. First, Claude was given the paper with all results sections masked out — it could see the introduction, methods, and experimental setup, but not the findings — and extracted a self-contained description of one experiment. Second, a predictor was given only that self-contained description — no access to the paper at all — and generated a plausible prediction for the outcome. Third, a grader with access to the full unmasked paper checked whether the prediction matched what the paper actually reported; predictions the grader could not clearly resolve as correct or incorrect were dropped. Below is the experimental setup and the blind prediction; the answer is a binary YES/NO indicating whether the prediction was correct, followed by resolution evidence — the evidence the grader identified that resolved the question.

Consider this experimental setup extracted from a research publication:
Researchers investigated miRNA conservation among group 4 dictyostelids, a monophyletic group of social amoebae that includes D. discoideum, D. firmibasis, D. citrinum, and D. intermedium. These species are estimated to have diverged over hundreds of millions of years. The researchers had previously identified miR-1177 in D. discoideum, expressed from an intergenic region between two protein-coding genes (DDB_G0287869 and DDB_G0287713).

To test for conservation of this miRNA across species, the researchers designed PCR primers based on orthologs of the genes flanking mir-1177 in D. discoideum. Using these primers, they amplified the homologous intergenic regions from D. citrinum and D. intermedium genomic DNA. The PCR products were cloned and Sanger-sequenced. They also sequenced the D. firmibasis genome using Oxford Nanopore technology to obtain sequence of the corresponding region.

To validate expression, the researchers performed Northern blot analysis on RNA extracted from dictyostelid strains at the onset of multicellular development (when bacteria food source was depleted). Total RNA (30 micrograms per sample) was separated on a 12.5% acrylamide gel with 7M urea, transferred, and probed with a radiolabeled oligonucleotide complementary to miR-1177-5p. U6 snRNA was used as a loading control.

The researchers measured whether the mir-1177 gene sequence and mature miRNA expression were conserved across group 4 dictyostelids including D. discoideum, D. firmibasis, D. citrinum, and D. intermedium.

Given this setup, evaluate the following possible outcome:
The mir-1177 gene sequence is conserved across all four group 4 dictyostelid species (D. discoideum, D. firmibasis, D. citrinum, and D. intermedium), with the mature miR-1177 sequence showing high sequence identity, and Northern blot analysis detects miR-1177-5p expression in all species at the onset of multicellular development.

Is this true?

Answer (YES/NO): YES